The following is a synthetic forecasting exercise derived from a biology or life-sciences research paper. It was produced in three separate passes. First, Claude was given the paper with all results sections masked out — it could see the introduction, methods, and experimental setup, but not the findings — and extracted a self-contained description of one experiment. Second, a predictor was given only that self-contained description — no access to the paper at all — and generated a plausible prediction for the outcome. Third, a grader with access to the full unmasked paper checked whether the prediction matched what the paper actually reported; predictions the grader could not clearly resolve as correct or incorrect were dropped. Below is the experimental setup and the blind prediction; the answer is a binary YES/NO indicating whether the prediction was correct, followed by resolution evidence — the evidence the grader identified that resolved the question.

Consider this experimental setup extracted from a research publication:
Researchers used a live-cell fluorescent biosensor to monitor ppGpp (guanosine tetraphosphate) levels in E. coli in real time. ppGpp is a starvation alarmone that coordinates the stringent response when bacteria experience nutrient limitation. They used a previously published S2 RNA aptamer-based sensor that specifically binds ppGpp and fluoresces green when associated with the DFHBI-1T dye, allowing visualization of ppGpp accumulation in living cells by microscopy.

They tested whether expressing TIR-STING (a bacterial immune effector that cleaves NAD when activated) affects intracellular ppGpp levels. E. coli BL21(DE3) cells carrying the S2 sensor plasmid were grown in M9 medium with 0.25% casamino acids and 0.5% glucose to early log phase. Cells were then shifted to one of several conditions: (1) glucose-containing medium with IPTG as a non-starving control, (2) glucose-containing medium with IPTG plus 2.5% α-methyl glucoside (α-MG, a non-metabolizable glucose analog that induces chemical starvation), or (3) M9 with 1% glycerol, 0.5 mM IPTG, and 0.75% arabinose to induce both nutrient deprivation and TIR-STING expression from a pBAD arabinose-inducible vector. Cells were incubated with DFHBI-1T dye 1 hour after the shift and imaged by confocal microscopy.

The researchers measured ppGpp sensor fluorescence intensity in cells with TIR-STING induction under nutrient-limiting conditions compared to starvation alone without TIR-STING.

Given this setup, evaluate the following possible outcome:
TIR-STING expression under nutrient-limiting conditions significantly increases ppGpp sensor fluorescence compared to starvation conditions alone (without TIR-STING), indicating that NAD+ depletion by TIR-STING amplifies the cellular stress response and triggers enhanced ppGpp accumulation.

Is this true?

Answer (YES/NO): NO